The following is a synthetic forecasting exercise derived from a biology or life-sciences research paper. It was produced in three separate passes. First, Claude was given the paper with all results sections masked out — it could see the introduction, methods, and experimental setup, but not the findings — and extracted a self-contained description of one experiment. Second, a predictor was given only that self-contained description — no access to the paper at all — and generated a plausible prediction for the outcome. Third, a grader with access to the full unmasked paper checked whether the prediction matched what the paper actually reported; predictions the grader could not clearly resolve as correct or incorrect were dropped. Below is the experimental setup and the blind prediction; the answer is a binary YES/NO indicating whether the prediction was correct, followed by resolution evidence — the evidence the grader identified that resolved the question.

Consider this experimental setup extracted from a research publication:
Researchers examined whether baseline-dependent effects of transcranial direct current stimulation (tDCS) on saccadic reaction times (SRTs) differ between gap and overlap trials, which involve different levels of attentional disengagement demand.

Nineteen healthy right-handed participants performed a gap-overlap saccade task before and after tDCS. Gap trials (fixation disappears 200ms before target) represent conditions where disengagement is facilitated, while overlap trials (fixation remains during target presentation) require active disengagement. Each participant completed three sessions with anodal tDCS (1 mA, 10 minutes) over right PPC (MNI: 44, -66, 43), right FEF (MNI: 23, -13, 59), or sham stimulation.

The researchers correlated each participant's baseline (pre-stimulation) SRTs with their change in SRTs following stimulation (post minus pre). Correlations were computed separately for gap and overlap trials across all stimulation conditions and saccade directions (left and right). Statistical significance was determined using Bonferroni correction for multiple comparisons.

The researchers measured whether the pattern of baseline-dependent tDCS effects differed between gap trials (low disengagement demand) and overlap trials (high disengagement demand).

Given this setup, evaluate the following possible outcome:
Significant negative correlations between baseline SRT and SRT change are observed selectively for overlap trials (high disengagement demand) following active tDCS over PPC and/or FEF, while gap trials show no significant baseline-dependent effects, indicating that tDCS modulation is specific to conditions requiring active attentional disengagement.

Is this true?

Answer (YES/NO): NO